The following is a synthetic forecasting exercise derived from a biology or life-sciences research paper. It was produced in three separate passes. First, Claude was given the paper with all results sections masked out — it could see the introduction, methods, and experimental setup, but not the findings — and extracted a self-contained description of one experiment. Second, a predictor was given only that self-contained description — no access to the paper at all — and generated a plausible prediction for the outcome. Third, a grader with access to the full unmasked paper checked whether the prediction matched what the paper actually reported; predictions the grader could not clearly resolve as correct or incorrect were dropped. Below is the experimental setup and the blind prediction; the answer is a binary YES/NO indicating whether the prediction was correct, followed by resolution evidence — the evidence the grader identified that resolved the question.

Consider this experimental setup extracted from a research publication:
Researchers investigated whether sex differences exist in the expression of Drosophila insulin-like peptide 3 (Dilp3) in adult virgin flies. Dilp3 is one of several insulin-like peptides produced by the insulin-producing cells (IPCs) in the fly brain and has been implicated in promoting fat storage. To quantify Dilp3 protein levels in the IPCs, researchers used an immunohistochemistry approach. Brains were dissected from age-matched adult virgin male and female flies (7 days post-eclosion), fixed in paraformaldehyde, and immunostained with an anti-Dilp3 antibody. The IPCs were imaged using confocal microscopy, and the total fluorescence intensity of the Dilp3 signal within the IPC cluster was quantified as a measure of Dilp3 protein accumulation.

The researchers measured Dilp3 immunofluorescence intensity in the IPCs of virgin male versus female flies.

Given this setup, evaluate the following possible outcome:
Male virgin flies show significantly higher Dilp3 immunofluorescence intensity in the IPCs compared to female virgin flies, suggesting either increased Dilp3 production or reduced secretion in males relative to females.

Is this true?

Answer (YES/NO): NO